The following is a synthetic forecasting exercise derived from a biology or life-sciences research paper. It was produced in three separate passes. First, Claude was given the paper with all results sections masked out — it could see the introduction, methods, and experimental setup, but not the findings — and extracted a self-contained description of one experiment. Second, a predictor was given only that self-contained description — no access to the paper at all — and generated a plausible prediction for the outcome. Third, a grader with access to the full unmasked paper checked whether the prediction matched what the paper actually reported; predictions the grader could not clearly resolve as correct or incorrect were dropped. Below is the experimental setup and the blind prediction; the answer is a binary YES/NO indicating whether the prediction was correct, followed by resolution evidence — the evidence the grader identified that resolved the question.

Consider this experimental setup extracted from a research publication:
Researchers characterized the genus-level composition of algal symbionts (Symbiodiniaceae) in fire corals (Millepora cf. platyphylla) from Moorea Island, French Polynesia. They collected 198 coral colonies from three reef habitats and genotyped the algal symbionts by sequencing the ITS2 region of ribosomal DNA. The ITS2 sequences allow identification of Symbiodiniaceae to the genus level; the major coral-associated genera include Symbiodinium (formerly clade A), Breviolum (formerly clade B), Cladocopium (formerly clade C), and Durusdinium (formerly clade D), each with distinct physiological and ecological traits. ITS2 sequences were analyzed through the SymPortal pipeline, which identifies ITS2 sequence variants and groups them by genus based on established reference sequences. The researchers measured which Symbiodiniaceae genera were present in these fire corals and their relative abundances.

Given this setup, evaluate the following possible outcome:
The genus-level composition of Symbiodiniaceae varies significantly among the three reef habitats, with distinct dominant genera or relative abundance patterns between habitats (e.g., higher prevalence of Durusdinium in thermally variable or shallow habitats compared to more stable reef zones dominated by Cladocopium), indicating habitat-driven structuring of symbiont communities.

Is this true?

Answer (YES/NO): NO